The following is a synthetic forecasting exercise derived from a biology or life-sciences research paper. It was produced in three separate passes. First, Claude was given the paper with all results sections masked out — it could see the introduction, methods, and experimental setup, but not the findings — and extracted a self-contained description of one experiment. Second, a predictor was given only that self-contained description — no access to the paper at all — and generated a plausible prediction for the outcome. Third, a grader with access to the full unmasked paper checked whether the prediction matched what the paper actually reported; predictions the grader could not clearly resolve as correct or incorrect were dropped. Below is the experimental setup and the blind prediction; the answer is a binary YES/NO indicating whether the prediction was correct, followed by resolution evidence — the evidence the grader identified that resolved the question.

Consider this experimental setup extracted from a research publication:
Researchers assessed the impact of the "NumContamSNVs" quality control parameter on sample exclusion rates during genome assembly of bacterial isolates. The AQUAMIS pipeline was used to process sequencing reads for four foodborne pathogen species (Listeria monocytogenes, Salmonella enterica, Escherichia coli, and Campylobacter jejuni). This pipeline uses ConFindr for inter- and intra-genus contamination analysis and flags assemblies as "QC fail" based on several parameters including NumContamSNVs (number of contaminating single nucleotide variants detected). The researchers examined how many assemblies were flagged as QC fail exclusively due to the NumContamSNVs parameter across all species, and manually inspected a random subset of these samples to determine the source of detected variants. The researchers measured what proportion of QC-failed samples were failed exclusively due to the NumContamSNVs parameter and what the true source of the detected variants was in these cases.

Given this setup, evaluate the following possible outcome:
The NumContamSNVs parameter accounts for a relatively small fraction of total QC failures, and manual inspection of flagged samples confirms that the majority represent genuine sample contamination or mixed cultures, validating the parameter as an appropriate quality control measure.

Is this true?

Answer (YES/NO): NO